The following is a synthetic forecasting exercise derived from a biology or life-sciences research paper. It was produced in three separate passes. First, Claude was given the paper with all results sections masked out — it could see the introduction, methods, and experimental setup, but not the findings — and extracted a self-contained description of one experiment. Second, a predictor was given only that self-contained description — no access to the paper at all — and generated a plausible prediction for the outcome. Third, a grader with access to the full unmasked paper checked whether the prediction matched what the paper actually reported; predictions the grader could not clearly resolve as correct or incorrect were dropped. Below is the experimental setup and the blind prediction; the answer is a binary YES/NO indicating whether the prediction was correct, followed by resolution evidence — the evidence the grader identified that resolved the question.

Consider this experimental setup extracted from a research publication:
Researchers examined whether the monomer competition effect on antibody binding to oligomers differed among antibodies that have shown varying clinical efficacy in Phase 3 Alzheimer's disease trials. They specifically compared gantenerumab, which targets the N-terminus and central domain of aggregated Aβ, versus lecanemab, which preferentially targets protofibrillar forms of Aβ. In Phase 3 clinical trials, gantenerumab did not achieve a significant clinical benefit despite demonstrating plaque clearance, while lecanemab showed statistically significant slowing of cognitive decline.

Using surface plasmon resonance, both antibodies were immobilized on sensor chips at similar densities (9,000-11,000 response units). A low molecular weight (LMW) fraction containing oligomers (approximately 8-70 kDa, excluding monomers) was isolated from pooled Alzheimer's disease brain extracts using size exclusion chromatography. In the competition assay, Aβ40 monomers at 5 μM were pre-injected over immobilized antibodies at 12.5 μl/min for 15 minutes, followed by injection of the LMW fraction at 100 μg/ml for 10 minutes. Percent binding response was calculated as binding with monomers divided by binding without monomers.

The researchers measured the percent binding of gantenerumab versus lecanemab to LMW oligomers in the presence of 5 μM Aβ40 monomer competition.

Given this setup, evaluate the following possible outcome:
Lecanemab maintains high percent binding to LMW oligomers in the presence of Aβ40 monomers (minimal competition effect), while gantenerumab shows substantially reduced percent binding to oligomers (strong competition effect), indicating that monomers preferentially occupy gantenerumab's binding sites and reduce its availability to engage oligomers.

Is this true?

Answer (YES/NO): YES